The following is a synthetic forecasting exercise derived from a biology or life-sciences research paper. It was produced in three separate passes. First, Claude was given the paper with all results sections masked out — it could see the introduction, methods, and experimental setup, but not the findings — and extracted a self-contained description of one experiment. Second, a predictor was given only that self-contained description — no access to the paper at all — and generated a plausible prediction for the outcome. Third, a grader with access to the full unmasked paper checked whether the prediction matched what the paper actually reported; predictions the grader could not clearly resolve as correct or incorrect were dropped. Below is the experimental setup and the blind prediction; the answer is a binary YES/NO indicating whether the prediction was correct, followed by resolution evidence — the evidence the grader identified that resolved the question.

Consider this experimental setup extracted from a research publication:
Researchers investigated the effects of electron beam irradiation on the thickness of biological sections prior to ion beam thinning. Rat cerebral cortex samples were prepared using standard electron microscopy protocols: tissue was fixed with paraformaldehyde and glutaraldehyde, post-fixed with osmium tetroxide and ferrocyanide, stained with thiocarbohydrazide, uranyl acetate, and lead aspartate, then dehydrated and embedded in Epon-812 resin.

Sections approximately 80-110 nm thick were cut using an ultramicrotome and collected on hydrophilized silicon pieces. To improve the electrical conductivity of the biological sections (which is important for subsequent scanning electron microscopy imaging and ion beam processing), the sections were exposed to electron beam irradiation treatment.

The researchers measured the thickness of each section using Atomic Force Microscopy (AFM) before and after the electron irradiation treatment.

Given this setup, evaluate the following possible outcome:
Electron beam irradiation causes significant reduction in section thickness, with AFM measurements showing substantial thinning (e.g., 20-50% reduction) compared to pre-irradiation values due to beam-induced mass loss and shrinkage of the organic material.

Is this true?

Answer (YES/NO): YES